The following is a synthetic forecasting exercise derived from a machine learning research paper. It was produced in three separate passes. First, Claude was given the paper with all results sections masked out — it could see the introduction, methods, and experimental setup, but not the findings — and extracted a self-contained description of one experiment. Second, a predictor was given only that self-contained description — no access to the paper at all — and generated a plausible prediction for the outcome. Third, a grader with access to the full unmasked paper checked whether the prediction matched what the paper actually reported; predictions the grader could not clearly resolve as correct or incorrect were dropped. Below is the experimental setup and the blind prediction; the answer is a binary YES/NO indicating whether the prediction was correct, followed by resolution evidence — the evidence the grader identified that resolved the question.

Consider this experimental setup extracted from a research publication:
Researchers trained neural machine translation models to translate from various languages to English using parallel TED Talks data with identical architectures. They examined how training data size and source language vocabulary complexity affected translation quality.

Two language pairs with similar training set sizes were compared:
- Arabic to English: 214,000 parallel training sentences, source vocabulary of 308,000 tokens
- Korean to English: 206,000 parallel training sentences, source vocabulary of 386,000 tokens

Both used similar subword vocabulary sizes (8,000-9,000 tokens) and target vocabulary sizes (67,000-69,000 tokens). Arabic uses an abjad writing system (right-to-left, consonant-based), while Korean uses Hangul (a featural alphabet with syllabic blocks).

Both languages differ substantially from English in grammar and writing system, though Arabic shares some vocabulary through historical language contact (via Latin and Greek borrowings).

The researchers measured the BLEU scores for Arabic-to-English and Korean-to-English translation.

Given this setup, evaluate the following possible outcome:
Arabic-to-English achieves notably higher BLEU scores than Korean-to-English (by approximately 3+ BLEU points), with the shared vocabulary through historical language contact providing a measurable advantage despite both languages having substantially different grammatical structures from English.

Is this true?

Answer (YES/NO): YES